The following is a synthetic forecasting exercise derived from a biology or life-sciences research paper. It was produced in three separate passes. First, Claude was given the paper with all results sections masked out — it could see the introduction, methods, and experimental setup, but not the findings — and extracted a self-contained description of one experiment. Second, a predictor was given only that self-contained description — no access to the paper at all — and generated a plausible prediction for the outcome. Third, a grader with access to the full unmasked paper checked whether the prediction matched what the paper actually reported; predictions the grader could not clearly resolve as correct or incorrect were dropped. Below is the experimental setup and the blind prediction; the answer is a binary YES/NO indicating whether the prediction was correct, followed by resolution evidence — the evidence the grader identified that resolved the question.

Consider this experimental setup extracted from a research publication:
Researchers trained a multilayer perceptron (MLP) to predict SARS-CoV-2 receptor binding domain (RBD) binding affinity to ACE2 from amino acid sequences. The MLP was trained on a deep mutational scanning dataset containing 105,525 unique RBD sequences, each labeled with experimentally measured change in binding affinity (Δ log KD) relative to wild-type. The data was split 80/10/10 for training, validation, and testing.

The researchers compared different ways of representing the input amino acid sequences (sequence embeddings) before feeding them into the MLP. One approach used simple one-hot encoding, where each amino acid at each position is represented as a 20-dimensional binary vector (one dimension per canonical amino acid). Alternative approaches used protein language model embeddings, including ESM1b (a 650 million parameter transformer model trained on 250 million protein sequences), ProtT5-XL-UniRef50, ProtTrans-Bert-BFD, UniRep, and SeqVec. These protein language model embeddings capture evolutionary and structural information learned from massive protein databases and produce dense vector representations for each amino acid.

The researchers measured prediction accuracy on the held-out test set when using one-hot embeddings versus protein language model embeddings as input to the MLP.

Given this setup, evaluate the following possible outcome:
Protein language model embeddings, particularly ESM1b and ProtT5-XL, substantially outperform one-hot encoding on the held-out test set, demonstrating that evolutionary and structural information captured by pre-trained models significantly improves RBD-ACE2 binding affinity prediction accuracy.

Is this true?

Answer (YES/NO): NO